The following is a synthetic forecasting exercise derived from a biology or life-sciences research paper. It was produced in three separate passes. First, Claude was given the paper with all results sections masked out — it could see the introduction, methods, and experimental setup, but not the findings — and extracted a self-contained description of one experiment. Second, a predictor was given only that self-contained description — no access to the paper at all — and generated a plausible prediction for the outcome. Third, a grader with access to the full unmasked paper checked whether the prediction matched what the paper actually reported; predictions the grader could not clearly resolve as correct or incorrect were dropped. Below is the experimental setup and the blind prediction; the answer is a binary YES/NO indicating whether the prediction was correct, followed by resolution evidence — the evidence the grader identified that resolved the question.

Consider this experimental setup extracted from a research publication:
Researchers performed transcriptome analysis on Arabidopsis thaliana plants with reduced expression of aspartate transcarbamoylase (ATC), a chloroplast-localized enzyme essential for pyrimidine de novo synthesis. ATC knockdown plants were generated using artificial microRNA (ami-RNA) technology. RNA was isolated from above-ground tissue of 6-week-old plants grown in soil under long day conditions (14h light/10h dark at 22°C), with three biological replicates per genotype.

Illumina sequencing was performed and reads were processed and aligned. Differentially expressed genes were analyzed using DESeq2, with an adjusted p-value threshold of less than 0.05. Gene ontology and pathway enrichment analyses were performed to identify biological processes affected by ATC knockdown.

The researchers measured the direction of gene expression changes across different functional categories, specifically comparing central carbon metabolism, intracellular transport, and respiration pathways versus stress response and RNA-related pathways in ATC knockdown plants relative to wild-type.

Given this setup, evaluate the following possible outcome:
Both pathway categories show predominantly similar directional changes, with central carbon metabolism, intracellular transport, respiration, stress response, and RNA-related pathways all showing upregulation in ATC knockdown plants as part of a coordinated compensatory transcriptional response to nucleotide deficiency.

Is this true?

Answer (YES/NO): NO